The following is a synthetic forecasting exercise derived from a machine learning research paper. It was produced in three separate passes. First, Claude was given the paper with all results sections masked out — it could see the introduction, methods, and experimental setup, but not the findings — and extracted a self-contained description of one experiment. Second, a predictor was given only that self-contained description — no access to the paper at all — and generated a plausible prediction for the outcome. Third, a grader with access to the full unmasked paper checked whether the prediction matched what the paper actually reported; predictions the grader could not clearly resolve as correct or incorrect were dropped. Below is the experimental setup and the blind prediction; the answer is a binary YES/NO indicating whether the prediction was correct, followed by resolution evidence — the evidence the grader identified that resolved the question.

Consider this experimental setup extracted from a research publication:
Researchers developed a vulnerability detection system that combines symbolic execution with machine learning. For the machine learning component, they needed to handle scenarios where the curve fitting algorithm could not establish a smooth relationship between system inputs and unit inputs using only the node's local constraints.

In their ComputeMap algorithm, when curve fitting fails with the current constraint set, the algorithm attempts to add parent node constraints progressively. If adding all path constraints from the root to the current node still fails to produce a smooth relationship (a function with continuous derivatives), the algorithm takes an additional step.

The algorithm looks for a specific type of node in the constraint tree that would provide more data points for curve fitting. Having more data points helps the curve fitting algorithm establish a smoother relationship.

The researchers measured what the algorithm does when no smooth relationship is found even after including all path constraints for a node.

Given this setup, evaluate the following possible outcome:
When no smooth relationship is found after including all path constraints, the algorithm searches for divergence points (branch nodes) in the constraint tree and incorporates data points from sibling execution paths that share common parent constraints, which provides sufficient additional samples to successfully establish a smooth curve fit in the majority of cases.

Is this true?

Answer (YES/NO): NO